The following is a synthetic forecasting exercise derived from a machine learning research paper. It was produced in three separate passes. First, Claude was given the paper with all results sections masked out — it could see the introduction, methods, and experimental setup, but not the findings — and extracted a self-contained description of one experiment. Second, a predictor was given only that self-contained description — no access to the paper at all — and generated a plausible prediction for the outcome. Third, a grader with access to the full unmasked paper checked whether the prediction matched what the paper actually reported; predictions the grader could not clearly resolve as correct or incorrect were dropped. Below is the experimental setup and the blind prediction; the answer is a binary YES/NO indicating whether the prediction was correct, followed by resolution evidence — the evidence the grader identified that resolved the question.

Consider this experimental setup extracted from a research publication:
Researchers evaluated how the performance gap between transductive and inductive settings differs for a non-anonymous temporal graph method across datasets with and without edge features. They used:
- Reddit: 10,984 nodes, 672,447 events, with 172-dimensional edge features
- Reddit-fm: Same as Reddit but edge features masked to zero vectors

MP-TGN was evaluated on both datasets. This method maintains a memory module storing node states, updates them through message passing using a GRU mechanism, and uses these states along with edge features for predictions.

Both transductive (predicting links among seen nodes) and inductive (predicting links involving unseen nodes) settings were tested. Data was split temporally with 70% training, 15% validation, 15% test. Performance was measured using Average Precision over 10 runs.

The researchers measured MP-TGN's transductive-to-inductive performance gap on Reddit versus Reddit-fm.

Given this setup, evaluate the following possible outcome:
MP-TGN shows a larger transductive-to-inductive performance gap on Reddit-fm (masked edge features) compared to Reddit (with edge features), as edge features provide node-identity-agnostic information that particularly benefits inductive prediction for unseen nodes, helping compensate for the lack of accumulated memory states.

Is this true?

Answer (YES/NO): YES